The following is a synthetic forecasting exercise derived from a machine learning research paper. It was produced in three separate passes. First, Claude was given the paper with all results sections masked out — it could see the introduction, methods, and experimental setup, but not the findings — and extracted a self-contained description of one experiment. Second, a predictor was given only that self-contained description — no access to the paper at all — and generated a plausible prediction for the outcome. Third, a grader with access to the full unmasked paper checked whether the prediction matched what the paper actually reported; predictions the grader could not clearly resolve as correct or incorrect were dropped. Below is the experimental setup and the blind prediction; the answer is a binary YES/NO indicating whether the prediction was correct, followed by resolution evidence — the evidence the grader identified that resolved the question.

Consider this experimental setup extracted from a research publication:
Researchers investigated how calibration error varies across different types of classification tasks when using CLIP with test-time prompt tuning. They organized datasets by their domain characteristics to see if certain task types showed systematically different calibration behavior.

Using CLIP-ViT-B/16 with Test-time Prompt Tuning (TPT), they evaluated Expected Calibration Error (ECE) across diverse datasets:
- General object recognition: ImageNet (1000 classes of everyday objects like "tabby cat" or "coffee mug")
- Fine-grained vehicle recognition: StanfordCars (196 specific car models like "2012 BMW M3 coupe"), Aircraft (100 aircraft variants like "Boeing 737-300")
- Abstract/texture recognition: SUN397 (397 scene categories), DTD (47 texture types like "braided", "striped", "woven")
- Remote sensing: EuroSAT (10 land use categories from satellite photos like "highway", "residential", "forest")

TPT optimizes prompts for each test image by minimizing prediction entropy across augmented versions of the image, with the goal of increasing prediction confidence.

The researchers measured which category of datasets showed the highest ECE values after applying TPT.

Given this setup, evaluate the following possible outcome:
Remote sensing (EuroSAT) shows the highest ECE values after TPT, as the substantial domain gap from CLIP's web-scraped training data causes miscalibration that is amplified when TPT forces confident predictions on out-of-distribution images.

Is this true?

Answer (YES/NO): YES